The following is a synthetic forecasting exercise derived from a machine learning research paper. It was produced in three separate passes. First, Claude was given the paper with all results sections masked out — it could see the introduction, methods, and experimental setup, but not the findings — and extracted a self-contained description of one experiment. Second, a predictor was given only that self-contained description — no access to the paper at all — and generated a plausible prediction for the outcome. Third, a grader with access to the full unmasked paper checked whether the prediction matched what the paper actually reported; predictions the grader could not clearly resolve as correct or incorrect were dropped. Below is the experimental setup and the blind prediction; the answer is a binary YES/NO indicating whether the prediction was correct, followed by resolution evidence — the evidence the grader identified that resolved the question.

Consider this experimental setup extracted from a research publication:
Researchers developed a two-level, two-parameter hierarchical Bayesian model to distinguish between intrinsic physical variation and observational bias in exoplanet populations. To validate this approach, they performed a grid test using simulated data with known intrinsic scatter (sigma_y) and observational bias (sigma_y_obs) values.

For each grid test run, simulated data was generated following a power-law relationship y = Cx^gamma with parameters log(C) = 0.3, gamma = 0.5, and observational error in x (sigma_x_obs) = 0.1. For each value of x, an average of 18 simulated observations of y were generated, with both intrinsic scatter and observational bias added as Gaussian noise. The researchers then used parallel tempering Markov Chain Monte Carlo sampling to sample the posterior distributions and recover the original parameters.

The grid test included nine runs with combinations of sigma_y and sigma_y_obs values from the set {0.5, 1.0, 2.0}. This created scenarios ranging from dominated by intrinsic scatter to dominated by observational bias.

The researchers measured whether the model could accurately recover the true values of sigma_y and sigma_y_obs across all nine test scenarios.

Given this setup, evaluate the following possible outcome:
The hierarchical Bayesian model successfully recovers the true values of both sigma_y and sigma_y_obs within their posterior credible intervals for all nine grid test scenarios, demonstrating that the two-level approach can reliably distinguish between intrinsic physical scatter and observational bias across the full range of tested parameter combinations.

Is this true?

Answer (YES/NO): NO